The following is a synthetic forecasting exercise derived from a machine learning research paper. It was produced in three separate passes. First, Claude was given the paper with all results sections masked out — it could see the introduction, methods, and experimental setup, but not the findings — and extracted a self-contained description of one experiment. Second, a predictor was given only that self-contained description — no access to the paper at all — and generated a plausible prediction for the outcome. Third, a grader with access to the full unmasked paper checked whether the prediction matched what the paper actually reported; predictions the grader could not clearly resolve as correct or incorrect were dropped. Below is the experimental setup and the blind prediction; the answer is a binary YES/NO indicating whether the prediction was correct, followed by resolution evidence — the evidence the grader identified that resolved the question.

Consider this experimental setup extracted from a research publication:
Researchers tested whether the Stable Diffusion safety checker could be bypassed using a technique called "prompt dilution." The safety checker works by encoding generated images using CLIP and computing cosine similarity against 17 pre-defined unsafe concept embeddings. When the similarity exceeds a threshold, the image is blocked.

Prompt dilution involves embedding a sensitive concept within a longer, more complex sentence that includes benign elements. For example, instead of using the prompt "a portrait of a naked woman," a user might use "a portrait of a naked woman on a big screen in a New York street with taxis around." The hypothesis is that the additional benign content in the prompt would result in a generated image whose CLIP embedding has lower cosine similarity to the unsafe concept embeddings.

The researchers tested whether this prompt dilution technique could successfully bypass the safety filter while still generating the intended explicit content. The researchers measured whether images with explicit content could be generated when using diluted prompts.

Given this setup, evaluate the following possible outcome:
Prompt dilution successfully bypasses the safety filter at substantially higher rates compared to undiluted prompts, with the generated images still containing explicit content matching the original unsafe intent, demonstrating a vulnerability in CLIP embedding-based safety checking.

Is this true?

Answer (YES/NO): YES